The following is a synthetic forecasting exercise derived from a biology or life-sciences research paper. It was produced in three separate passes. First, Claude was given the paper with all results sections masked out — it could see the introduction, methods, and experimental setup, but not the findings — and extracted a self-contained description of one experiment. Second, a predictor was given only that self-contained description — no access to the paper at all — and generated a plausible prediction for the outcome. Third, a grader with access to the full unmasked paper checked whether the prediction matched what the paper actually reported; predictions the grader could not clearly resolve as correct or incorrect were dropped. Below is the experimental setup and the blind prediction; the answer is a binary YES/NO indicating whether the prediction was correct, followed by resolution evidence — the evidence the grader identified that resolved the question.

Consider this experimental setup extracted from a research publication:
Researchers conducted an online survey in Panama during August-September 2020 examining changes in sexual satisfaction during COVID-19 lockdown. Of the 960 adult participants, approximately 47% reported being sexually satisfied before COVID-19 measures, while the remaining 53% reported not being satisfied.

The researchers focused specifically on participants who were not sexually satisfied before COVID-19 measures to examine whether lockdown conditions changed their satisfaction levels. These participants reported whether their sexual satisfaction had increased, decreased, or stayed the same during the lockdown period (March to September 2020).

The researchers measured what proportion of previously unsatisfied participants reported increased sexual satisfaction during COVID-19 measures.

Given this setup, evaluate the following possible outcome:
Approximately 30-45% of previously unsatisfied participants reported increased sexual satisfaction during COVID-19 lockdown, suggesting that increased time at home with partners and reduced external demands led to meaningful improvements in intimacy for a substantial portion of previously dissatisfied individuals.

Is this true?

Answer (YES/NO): YES